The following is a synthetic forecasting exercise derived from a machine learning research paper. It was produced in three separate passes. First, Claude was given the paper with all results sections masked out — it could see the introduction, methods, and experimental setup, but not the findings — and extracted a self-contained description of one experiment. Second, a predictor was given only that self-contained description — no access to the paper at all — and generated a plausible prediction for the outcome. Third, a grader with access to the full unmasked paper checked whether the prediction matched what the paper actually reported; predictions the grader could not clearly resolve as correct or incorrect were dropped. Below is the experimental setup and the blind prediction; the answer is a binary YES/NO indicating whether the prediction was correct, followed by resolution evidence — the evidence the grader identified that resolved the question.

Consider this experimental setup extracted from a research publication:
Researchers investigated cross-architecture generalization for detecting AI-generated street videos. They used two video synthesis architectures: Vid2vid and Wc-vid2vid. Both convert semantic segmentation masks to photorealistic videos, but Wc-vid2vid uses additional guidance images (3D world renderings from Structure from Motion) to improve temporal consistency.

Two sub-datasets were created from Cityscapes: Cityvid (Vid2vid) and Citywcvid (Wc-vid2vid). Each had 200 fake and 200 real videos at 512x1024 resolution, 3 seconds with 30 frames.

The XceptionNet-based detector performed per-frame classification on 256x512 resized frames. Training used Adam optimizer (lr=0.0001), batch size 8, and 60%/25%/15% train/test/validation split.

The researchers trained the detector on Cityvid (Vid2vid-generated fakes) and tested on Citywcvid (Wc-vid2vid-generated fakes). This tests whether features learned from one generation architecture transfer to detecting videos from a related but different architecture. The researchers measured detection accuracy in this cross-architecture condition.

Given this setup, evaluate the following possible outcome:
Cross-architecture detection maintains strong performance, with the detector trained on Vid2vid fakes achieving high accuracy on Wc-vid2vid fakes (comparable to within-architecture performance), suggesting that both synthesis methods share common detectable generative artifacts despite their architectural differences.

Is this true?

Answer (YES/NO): NO